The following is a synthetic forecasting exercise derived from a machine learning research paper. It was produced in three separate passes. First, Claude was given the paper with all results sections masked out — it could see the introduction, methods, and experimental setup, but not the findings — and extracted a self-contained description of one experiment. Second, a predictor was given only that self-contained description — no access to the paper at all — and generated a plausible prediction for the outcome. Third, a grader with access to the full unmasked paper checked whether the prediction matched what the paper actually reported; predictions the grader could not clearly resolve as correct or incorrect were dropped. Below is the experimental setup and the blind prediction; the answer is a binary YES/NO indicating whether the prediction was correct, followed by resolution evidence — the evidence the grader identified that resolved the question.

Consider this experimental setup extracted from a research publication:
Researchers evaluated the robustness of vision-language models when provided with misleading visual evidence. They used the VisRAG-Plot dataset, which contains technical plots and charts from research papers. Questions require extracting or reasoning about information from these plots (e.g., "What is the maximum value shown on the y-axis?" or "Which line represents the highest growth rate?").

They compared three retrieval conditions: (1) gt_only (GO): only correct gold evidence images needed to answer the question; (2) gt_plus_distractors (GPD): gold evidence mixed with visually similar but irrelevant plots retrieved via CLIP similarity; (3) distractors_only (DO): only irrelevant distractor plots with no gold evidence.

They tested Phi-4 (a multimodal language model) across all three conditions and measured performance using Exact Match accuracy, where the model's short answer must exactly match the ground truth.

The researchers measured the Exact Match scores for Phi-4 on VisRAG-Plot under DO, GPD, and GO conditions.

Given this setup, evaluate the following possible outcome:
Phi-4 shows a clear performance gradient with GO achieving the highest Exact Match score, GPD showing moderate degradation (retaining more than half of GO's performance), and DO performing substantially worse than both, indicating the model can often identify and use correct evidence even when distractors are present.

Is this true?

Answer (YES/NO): NO